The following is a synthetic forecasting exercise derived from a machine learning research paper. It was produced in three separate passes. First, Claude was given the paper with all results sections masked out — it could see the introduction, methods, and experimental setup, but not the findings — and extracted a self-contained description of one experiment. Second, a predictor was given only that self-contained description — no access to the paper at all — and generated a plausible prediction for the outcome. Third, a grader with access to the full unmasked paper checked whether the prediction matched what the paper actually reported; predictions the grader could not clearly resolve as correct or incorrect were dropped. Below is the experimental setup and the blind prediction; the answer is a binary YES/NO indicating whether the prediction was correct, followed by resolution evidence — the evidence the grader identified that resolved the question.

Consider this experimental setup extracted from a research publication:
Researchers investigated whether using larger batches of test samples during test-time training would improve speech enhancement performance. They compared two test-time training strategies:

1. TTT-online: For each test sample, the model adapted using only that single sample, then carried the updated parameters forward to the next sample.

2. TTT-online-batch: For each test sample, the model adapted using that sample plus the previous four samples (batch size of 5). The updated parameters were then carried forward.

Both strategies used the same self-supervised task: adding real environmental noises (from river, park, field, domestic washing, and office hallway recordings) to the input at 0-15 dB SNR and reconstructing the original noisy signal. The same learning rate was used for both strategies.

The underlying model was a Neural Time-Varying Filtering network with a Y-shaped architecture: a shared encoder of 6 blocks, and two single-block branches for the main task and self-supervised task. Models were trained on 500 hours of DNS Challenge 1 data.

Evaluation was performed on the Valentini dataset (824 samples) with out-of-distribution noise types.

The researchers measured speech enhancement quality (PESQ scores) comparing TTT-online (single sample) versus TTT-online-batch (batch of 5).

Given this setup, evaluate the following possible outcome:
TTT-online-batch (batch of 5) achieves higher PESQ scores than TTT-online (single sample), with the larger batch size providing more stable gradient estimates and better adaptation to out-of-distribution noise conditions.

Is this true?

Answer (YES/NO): YES